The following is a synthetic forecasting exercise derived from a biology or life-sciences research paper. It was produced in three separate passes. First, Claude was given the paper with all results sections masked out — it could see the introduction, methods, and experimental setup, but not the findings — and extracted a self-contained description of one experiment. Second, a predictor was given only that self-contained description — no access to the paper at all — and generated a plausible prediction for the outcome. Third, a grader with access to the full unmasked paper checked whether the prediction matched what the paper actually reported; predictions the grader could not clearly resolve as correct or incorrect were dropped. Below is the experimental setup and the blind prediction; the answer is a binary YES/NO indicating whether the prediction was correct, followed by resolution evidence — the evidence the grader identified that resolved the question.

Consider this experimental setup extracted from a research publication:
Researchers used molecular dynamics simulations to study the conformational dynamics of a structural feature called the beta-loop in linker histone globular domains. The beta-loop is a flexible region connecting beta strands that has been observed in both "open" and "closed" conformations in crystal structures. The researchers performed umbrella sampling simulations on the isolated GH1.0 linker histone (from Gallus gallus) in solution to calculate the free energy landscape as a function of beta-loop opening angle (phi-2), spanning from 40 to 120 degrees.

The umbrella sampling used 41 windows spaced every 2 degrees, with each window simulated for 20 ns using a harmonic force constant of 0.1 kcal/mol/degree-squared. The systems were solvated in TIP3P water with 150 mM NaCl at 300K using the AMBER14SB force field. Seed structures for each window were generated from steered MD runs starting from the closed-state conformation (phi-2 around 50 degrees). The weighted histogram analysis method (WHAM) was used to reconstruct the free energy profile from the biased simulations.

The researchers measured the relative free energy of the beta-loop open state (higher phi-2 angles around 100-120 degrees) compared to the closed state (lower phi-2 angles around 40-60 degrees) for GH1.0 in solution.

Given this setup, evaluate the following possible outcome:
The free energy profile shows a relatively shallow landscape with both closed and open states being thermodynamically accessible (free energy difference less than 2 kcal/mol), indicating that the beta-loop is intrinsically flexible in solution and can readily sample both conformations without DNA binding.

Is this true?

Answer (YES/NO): NO